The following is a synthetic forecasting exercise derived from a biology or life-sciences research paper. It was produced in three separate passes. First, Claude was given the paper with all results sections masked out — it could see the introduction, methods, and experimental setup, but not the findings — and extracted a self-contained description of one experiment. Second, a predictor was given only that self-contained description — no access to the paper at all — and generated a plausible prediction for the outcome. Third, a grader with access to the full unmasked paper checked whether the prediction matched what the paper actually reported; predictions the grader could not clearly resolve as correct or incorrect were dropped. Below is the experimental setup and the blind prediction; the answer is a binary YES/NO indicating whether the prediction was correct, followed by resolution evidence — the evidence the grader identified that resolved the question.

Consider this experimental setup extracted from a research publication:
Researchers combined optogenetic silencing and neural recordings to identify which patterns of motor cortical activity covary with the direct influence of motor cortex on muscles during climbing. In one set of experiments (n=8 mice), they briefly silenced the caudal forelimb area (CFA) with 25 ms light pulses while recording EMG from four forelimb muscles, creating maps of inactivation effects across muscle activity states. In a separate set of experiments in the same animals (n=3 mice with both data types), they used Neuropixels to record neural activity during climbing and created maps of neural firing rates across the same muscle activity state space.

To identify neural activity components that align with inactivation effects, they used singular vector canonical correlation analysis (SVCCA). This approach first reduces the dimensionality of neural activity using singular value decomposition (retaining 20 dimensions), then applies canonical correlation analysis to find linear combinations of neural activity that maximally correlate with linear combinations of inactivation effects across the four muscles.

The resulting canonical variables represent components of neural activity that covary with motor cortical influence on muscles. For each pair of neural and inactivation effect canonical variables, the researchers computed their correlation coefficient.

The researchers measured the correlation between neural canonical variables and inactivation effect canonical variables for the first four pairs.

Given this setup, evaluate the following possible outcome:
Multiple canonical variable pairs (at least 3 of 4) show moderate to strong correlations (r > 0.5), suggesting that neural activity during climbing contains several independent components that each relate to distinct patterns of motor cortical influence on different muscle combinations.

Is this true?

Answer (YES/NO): YES